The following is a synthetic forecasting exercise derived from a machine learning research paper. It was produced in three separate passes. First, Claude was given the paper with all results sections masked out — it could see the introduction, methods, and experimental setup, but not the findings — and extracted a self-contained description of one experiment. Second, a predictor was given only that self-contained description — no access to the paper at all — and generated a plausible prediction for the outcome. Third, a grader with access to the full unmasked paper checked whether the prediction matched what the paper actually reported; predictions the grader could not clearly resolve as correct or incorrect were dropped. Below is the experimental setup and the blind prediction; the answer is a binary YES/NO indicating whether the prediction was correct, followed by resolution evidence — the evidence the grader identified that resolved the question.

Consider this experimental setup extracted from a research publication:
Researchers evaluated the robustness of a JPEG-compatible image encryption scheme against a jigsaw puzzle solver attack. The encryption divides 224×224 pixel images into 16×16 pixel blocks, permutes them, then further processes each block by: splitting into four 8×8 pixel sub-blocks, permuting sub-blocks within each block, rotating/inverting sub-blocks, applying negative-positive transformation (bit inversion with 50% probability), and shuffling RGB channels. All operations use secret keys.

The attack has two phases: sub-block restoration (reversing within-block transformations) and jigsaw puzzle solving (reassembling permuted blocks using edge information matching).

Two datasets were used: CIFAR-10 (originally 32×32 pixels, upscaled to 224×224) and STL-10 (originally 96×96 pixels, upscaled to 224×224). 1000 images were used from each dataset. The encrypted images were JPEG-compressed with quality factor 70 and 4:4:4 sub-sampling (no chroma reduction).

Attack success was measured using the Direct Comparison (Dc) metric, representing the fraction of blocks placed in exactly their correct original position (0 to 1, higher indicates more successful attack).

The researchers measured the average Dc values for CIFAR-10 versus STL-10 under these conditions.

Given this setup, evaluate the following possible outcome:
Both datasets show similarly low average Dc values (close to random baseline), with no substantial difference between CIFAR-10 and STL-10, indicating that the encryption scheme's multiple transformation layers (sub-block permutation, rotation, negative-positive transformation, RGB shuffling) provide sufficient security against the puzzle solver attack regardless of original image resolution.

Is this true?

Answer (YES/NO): NO